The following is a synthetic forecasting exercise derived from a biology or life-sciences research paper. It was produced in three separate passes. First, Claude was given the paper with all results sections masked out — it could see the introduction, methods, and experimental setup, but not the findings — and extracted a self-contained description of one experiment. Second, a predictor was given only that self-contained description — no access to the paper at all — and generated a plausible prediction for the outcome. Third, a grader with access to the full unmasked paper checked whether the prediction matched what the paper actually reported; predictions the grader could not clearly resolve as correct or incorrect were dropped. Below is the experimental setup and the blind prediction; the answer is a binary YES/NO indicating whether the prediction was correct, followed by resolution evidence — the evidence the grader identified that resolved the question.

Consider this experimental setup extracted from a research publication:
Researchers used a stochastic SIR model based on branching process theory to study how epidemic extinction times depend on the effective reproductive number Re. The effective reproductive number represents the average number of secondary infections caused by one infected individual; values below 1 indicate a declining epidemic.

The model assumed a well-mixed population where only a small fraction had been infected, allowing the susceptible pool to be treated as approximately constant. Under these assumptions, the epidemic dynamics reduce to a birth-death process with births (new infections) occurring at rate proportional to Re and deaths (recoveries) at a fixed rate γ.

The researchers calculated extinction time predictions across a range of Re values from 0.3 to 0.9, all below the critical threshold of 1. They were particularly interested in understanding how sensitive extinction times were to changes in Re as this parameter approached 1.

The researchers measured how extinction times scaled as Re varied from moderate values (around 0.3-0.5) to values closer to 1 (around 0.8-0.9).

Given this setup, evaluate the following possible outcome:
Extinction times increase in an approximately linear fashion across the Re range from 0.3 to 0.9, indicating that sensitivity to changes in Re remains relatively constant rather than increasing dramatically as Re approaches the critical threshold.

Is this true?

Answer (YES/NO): NO